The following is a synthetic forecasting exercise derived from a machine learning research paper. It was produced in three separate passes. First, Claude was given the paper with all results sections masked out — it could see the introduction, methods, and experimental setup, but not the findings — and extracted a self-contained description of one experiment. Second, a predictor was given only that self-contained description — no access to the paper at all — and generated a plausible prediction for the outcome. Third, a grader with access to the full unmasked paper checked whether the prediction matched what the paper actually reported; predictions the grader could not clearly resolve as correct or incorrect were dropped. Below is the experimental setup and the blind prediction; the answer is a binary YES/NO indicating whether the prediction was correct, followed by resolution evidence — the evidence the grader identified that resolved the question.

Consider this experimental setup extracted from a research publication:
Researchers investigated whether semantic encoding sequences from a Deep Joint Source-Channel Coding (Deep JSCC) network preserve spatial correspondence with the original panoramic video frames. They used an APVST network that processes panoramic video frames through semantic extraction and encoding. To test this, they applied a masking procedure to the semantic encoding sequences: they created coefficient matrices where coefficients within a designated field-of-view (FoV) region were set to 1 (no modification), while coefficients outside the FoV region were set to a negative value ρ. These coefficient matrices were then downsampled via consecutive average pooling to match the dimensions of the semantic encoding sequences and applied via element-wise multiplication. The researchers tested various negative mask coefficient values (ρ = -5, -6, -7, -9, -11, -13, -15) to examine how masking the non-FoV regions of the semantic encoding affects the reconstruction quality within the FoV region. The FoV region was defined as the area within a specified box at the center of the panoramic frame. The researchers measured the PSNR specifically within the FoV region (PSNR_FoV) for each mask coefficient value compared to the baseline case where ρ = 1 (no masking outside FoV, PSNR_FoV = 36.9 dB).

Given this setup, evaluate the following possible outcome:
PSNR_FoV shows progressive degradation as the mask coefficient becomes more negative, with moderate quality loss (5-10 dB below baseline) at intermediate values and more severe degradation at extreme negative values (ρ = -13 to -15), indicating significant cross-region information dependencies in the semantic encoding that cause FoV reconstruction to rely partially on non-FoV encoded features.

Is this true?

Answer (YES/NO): NO